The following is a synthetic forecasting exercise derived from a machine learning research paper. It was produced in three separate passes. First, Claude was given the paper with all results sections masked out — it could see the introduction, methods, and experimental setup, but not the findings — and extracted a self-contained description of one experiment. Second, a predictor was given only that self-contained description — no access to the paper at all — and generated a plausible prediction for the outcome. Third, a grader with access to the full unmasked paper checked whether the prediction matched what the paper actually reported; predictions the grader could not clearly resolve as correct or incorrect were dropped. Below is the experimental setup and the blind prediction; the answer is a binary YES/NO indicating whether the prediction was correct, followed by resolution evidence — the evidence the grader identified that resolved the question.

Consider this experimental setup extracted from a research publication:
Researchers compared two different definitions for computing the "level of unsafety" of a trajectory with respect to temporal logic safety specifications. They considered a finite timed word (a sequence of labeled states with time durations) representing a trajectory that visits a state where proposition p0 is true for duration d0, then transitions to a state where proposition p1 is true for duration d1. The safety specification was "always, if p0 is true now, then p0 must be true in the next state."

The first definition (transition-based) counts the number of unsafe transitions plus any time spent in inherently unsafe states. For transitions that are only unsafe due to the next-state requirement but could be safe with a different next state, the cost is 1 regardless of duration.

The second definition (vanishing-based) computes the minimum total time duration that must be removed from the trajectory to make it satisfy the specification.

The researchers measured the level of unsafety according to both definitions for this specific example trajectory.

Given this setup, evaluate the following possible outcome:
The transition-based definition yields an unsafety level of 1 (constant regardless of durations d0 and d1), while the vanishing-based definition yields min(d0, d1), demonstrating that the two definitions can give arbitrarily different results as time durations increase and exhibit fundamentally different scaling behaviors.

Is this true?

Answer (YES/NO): YES